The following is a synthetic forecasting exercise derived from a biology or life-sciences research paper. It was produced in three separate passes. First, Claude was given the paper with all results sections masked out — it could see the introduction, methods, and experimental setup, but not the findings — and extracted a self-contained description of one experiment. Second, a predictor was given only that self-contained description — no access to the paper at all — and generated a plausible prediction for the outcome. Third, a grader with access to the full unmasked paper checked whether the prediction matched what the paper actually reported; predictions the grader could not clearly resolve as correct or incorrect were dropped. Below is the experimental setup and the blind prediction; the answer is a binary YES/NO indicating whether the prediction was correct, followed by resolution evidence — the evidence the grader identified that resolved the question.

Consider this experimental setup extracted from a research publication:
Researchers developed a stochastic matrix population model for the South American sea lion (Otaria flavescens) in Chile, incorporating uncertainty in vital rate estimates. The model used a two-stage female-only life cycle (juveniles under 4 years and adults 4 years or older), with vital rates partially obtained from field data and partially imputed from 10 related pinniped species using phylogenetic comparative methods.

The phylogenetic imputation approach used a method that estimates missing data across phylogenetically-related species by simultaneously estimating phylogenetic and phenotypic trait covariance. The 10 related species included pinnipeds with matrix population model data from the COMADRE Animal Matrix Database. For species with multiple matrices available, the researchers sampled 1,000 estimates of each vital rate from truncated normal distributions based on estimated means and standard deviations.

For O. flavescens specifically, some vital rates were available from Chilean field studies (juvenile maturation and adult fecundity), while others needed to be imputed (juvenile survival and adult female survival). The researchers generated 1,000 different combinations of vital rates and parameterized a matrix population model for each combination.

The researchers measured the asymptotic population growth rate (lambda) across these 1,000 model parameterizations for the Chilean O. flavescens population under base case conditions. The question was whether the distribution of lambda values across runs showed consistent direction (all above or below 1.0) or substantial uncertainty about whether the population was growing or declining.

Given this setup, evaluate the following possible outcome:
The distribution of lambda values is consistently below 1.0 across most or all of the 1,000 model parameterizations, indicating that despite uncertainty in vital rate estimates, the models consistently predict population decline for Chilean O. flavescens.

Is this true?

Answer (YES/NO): YES